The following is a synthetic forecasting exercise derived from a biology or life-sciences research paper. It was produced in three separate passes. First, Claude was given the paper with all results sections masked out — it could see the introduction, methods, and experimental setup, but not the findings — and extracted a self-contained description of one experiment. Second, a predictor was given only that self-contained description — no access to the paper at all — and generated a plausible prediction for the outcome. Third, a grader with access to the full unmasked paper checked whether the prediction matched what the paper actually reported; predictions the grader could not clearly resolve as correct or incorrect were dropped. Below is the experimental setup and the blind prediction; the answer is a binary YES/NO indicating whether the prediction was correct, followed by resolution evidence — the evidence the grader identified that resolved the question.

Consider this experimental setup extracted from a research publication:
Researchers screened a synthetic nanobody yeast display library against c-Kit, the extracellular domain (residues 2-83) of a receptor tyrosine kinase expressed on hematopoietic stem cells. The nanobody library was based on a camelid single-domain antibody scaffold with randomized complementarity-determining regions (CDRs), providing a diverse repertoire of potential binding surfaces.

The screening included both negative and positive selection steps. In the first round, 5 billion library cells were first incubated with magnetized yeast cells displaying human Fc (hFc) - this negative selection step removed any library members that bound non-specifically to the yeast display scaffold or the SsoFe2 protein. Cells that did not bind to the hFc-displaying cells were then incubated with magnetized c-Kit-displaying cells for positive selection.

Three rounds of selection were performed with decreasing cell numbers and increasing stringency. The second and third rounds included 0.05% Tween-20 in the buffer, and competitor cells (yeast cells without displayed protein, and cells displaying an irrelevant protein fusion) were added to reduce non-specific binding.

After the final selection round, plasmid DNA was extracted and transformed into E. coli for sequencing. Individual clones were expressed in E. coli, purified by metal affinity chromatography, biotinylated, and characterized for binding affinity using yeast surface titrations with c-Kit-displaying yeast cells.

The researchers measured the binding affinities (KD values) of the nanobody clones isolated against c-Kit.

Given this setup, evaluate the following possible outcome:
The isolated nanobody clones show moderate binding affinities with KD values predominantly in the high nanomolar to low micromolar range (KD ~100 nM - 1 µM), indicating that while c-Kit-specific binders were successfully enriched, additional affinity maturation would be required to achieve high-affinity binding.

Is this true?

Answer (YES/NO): YES